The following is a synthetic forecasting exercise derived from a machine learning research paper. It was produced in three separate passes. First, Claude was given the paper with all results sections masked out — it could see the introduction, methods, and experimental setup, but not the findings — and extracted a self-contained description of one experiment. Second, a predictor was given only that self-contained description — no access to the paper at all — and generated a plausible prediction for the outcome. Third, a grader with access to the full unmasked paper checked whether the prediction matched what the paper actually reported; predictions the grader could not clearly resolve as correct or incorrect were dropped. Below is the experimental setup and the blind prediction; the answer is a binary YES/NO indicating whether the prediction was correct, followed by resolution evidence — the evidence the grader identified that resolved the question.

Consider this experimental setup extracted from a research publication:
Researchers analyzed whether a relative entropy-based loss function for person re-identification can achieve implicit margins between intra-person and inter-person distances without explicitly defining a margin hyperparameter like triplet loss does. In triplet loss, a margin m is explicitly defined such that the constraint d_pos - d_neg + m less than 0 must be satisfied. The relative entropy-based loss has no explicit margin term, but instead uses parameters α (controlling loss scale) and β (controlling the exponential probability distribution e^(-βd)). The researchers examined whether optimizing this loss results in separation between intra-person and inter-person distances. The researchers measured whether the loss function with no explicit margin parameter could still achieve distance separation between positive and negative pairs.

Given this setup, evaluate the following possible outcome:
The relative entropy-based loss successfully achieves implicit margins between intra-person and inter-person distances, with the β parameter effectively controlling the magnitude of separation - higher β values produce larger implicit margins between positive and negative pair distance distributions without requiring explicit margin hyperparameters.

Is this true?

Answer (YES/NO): NO